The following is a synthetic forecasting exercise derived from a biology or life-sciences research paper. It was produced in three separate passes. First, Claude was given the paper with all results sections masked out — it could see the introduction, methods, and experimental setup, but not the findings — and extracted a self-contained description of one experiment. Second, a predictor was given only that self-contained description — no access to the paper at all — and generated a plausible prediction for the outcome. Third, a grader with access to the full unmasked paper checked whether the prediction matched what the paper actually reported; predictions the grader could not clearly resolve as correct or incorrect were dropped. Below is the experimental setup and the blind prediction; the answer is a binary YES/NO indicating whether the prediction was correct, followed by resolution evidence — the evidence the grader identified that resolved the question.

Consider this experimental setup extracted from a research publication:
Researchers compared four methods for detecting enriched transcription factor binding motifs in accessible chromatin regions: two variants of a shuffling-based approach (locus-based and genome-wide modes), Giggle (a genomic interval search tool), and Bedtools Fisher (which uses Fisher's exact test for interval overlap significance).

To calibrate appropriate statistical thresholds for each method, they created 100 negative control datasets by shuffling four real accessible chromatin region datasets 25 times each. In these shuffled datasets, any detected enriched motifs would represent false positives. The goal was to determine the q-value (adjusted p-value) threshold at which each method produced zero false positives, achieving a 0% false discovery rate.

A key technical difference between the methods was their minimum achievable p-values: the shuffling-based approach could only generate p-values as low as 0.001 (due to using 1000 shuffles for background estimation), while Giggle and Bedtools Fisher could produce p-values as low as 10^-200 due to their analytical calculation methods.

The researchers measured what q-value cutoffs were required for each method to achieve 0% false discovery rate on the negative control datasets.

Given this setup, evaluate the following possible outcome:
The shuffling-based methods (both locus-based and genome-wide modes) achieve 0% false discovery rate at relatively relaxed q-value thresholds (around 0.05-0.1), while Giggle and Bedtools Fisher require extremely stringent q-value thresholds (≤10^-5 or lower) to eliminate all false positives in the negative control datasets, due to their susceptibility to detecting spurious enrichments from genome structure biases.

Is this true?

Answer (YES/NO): NO